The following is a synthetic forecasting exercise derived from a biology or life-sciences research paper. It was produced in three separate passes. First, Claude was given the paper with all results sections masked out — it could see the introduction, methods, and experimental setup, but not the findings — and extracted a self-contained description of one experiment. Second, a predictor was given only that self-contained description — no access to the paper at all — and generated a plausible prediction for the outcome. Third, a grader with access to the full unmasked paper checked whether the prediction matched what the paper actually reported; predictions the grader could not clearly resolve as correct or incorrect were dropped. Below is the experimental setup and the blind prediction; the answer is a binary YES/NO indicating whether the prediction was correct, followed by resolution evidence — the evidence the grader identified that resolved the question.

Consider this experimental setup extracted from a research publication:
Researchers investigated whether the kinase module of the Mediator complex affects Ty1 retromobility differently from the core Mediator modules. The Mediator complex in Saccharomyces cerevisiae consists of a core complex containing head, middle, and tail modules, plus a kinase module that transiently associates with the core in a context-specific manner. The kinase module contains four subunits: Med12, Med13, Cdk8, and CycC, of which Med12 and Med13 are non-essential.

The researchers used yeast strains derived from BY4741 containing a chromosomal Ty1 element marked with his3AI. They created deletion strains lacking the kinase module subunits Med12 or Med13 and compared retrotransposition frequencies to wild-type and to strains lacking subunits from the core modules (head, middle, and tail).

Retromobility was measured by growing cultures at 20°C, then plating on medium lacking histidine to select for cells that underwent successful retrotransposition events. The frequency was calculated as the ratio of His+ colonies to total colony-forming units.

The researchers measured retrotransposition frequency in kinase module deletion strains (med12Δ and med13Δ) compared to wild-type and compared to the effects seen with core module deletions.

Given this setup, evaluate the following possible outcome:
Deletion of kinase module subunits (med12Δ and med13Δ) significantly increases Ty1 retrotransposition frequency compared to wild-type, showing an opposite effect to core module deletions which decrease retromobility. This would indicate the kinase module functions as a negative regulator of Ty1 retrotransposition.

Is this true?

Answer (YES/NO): NO